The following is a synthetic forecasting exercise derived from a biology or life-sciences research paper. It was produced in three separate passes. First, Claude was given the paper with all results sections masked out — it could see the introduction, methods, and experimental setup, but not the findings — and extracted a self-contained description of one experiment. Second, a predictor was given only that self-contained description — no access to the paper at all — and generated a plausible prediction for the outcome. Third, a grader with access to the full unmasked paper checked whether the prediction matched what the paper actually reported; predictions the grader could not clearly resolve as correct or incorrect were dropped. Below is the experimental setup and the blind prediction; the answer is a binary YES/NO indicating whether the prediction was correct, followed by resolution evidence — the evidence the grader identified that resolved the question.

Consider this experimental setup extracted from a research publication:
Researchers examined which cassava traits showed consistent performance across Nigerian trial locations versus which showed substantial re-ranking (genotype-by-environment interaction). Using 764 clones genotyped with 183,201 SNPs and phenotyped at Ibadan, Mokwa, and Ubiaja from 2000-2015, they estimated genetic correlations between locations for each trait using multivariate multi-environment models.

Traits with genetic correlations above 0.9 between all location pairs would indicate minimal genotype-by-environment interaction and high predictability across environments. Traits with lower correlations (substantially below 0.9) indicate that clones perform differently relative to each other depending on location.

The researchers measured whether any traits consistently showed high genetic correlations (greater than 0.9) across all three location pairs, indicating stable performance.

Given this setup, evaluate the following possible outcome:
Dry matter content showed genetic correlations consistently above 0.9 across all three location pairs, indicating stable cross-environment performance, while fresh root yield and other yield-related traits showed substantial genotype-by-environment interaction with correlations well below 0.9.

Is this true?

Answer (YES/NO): NO